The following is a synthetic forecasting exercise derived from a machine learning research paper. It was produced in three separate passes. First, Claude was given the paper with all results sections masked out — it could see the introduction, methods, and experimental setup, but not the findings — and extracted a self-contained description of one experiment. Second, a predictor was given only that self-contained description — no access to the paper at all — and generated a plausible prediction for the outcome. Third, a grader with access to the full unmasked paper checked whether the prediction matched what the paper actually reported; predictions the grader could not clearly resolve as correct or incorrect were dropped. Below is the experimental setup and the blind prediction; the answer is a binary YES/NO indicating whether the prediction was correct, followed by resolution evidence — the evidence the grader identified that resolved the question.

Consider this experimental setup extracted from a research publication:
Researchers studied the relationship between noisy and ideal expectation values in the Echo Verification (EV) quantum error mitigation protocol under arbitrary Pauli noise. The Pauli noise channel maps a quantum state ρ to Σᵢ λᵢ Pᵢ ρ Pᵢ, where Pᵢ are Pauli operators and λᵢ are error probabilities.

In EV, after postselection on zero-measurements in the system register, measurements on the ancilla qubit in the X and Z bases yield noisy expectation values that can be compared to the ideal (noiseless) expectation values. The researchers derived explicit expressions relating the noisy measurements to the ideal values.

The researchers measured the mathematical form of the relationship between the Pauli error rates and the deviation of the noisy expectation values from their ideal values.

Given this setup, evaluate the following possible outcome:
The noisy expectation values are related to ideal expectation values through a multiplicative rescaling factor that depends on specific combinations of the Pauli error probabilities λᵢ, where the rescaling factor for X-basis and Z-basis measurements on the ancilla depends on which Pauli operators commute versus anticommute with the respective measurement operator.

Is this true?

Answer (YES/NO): NO